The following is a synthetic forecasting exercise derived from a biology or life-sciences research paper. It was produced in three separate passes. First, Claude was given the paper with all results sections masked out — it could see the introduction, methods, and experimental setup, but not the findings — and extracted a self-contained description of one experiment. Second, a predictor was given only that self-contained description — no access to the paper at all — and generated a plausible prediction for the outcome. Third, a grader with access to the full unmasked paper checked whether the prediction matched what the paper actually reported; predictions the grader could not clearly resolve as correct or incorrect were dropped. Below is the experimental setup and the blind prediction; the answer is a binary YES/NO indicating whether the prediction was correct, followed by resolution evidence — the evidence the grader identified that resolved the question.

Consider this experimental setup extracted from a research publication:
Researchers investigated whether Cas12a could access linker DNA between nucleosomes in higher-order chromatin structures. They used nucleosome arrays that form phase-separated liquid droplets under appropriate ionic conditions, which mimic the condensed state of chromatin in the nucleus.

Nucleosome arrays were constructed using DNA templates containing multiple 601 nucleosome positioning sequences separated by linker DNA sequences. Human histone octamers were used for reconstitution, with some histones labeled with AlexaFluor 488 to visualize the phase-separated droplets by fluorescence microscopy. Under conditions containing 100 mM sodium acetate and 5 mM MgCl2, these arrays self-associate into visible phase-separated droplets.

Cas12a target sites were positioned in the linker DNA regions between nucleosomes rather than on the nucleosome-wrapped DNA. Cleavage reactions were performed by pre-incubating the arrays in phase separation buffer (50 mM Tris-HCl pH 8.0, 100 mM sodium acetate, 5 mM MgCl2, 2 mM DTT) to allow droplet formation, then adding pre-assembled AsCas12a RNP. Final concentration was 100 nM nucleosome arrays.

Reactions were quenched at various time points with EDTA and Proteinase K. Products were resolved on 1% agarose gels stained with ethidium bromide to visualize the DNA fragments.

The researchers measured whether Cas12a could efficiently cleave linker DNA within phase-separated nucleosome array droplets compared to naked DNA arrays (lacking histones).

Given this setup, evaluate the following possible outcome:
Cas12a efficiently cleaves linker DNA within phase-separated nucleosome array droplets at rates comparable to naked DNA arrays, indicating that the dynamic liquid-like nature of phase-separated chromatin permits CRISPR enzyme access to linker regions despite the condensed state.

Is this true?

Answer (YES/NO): NO